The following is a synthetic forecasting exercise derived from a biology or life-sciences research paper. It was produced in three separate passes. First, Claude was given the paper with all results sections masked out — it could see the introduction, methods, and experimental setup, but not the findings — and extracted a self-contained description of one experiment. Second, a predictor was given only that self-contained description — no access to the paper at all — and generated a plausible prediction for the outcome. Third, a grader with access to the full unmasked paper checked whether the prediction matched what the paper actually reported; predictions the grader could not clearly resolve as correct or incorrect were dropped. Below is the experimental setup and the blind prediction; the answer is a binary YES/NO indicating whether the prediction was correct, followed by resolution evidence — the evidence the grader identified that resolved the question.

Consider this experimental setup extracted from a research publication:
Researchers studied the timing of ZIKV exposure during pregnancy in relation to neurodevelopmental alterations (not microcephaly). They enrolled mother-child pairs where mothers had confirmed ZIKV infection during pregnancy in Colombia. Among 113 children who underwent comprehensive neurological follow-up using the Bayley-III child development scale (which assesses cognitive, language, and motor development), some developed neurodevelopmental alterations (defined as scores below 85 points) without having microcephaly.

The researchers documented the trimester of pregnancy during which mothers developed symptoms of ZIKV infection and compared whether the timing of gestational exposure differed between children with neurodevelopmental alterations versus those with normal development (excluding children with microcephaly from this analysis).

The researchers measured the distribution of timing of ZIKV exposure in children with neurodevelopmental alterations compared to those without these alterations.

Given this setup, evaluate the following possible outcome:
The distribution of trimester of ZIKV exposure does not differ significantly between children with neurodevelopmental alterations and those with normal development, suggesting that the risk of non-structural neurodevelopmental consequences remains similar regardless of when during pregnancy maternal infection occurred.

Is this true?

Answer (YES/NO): NO